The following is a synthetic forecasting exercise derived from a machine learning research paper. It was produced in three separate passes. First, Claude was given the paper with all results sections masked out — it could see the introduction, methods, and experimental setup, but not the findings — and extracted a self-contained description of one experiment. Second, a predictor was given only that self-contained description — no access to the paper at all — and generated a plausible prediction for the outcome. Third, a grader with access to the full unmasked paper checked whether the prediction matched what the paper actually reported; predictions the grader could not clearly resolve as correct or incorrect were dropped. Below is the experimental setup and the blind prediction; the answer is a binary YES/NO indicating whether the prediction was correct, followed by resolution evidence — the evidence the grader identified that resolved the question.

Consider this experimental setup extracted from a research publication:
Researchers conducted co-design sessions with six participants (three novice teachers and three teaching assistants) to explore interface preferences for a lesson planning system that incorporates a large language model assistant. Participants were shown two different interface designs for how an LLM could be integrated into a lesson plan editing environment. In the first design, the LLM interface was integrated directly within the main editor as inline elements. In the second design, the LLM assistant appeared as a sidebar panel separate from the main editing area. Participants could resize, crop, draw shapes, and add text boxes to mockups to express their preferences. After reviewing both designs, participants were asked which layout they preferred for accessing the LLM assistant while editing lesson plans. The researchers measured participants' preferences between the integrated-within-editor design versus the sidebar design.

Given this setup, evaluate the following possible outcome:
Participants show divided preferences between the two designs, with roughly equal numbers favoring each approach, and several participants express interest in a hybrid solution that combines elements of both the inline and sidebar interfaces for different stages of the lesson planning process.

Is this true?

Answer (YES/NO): NO